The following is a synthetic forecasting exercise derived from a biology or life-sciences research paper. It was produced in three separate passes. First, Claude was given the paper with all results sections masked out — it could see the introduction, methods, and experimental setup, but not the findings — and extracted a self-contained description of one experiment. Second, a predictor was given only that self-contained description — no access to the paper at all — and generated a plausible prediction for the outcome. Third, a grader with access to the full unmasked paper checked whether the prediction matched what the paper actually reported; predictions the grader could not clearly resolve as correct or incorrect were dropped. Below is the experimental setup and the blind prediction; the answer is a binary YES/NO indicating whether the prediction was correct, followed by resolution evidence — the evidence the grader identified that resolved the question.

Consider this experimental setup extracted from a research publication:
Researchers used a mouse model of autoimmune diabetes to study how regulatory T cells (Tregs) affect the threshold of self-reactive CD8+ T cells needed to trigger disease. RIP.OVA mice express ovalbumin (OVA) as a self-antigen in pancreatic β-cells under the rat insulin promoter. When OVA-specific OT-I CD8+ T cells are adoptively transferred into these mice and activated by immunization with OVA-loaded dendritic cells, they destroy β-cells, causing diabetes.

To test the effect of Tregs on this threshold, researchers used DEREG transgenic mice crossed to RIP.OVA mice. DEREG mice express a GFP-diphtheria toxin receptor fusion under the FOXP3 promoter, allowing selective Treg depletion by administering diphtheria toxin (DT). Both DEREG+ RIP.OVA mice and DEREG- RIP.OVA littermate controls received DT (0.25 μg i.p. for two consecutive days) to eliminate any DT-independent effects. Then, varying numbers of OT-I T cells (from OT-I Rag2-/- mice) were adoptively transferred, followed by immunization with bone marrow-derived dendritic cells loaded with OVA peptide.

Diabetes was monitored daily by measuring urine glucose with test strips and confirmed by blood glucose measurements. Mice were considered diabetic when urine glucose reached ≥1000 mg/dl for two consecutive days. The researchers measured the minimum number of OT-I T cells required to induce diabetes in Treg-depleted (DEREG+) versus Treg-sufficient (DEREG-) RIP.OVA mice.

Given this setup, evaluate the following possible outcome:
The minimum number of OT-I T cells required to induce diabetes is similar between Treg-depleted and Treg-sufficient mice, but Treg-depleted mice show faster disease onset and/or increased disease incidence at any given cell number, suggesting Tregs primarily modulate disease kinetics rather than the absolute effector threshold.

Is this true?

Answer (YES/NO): NO